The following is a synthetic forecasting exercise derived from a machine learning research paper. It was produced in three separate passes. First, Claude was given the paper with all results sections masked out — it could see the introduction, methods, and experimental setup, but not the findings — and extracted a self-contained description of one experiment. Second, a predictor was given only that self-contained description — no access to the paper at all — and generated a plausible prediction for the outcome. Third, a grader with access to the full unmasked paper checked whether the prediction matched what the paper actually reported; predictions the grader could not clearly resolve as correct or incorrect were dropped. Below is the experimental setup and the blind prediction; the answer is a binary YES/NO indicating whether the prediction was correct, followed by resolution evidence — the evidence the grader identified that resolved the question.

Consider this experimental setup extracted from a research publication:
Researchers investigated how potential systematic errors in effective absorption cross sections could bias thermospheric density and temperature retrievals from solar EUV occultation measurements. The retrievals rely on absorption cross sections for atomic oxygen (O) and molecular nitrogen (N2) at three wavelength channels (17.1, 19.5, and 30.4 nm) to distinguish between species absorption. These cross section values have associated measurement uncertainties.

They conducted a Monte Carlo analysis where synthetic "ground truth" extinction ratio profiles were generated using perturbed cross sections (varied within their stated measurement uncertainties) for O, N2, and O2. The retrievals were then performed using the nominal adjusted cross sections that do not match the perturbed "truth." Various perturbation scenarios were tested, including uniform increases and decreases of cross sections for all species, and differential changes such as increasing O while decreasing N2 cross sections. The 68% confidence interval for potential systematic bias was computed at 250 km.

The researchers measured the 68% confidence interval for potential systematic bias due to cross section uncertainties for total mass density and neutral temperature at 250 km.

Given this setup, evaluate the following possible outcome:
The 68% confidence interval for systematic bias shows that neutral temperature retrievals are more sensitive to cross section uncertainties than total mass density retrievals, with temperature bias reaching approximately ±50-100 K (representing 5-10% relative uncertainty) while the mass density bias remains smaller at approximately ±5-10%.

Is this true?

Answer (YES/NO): NO